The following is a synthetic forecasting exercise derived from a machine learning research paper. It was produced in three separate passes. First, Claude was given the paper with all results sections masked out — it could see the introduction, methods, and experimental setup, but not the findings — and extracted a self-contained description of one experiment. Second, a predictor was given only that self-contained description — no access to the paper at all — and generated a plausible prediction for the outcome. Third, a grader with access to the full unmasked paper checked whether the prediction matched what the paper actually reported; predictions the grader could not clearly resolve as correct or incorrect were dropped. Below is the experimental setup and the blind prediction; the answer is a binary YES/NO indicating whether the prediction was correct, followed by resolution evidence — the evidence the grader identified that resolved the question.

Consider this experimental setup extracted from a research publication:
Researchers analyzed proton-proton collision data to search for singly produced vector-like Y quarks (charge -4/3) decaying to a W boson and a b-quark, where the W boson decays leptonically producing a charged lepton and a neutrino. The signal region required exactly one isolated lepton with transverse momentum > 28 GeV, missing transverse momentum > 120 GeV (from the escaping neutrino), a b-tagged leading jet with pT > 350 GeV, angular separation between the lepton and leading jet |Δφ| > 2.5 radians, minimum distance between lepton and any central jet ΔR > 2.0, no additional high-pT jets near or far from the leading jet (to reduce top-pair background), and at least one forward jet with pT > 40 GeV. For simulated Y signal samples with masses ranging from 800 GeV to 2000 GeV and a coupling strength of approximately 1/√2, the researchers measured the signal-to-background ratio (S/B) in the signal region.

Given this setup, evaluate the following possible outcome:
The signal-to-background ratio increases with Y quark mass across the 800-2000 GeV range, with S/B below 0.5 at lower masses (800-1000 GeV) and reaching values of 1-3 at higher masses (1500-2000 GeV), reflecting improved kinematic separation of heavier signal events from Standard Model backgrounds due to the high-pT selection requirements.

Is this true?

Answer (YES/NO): NO